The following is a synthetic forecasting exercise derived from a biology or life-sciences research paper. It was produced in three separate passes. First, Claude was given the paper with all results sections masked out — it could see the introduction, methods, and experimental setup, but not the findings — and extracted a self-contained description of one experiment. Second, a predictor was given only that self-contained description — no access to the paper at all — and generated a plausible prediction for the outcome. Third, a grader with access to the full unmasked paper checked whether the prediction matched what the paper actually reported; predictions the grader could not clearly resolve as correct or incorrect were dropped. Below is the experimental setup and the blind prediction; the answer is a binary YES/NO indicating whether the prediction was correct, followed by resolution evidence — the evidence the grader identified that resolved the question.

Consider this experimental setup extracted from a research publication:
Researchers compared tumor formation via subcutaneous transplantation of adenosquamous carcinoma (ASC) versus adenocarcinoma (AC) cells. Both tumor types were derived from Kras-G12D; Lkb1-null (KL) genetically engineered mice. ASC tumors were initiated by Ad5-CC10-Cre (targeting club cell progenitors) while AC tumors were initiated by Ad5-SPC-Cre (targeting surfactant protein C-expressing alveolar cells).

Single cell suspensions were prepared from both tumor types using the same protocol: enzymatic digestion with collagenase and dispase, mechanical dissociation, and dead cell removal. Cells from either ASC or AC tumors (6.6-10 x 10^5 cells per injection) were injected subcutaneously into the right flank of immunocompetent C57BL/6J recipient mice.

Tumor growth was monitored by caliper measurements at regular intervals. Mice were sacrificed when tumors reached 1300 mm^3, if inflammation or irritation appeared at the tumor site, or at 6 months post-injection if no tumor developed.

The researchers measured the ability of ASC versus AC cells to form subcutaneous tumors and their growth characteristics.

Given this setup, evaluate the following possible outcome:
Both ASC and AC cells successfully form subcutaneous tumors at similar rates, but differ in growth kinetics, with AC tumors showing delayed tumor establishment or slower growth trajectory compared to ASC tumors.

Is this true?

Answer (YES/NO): YES